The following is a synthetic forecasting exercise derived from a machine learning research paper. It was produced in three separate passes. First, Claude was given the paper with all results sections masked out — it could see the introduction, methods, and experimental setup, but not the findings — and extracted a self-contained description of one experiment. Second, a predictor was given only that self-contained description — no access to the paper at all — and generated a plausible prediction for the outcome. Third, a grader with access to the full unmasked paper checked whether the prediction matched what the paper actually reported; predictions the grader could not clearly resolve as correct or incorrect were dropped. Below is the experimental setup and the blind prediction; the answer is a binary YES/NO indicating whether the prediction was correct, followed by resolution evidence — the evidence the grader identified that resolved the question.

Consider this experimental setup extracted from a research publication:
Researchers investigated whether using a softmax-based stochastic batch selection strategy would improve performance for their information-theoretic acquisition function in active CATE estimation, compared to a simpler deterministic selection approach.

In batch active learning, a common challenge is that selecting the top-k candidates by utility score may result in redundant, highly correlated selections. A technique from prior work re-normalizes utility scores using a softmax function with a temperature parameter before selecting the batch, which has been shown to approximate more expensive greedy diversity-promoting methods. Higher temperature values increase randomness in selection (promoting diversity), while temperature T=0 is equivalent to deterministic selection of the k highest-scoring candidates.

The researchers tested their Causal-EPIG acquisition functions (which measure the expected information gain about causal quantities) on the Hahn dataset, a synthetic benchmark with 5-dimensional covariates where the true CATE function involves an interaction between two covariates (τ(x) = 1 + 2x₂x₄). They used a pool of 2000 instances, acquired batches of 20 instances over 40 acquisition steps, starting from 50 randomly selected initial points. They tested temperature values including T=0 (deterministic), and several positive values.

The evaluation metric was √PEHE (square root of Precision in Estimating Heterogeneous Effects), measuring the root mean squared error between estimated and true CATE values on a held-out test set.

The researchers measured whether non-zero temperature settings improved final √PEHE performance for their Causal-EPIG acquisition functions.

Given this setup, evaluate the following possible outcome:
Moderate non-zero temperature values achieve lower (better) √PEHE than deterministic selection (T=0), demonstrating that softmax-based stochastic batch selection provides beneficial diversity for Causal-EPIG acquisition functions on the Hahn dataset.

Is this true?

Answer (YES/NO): NO